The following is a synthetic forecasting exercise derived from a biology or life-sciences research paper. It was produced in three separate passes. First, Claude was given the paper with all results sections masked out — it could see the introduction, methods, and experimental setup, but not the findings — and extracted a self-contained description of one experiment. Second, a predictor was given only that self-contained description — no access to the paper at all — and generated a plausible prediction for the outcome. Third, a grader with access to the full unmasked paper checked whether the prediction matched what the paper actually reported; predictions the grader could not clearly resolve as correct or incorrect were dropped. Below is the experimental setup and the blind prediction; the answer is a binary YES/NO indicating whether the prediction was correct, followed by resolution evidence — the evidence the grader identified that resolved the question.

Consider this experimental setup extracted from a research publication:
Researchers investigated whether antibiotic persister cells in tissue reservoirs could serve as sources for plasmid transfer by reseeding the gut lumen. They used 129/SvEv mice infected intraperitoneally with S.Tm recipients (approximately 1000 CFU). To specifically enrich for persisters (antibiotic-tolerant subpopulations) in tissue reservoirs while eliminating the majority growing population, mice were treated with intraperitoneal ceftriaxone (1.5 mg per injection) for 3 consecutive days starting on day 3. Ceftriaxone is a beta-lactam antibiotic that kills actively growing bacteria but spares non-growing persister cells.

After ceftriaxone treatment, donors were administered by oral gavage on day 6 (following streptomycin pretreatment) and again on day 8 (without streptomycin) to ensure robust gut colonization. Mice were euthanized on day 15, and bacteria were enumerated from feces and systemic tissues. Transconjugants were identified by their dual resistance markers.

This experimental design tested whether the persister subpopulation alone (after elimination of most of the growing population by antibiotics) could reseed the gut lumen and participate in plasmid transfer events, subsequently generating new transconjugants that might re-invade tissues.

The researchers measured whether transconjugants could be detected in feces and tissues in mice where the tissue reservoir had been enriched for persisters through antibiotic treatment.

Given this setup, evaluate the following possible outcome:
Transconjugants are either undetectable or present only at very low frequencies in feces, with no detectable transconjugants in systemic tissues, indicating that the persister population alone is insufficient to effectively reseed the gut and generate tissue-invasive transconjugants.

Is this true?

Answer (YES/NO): NO